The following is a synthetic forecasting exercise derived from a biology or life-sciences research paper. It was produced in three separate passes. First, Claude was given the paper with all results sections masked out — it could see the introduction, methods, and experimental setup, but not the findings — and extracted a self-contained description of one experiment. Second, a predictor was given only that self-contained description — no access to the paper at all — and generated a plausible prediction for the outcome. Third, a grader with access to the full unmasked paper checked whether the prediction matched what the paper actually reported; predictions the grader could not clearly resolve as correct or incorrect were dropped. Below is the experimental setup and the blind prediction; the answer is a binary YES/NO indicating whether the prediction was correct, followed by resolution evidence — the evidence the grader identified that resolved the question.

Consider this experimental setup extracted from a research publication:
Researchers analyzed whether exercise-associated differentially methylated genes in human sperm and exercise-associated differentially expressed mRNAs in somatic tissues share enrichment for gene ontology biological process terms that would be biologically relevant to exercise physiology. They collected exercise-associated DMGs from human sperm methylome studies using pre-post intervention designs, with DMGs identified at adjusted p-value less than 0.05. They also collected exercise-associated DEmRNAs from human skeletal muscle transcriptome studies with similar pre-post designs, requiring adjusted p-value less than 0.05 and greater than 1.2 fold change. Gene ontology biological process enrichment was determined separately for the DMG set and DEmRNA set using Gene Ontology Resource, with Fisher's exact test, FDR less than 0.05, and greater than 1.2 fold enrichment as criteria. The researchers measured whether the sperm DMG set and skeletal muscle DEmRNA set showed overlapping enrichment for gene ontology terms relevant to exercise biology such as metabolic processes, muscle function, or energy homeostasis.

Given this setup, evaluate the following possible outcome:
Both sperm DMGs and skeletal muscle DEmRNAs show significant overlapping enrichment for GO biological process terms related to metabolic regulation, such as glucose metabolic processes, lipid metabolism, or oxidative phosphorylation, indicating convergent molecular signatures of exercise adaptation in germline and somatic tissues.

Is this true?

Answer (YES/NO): NO